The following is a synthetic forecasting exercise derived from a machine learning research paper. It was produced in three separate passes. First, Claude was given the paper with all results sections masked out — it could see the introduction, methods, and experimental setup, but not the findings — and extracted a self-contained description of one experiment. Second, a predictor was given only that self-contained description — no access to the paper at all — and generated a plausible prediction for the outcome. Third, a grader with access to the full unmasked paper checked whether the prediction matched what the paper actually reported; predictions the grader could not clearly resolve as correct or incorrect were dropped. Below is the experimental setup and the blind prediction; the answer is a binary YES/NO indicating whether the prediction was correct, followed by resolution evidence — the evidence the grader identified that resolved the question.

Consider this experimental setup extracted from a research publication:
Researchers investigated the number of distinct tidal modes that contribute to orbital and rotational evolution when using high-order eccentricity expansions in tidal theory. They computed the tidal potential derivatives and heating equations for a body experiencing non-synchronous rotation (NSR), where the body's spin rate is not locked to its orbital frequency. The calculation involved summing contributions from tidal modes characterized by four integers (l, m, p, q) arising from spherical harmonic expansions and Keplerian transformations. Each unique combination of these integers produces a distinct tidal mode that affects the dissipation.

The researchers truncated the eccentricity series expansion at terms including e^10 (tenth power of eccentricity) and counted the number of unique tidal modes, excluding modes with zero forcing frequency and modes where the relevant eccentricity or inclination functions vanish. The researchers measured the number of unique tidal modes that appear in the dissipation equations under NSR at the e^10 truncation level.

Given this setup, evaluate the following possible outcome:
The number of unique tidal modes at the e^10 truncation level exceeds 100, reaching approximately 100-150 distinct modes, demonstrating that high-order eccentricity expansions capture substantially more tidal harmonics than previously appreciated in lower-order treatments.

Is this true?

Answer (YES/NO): NO